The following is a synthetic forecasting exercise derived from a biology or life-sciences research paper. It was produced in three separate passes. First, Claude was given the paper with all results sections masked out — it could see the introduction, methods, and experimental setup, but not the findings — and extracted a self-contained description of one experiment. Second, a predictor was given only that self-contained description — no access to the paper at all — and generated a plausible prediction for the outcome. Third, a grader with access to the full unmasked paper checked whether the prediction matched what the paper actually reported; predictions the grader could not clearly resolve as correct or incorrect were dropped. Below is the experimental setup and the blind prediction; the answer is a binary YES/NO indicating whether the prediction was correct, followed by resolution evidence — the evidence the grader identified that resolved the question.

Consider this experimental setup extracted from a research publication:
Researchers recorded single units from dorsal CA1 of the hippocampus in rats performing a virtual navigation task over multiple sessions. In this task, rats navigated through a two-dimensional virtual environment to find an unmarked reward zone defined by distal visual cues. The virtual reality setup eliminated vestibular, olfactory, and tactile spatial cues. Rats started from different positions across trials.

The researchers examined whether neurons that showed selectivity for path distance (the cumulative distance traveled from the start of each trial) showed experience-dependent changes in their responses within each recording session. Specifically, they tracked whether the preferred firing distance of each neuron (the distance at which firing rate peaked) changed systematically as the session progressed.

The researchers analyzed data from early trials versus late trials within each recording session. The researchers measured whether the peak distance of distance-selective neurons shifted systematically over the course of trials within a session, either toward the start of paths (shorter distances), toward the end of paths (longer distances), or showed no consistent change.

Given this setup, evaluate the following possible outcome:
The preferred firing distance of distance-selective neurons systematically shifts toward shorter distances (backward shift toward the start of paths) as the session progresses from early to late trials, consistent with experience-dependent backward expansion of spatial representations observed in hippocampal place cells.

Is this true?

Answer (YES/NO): YES